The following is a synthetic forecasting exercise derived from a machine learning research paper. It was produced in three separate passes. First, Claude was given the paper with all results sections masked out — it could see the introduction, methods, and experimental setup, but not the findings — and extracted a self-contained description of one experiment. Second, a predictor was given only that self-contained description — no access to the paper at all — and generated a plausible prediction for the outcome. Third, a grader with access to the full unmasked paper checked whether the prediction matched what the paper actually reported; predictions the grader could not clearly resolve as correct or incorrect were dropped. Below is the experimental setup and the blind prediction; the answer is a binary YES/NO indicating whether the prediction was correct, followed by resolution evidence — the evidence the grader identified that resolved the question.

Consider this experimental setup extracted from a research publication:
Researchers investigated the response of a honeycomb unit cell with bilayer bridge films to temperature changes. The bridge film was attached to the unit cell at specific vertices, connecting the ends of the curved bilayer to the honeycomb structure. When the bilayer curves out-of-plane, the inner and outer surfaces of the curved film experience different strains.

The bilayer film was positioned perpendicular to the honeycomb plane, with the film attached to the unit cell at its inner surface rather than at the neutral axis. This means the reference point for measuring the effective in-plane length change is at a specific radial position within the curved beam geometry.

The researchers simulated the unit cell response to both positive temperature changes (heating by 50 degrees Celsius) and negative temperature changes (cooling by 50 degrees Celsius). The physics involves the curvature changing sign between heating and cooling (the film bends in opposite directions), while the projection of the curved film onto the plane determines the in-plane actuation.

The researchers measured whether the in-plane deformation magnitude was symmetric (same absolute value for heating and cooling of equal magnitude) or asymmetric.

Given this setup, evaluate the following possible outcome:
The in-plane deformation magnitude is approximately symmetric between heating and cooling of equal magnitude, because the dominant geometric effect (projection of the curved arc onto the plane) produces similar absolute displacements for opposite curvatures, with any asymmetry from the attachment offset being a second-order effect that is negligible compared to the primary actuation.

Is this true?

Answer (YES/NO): NO